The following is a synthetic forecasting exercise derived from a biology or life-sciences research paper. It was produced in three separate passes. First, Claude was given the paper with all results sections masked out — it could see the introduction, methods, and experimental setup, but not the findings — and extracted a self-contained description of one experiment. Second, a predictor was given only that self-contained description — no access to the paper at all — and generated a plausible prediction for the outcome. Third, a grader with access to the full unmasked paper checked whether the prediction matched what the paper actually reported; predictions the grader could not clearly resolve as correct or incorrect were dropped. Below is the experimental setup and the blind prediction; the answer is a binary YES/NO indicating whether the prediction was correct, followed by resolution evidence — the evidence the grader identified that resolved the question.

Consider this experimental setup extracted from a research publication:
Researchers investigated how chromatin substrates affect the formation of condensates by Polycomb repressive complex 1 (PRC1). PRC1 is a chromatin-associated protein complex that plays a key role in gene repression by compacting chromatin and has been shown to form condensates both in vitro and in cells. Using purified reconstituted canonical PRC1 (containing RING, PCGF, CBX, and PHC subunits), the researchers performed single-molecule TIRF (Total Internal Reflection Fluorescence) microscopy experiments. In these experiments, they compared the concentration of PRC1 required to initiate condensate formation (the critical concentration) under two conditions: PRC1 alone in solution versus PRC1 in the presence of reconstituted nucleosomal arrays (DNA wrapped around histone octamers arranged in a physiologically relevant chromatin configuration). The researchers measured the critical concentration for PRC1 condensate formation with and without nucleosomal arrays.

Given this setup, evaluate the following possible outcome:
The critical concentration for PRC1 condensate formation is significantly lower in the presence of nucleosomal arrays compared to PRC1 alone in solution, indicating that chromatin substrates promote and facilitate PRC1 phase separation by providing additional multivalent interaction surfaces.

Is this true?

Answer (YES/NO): YES